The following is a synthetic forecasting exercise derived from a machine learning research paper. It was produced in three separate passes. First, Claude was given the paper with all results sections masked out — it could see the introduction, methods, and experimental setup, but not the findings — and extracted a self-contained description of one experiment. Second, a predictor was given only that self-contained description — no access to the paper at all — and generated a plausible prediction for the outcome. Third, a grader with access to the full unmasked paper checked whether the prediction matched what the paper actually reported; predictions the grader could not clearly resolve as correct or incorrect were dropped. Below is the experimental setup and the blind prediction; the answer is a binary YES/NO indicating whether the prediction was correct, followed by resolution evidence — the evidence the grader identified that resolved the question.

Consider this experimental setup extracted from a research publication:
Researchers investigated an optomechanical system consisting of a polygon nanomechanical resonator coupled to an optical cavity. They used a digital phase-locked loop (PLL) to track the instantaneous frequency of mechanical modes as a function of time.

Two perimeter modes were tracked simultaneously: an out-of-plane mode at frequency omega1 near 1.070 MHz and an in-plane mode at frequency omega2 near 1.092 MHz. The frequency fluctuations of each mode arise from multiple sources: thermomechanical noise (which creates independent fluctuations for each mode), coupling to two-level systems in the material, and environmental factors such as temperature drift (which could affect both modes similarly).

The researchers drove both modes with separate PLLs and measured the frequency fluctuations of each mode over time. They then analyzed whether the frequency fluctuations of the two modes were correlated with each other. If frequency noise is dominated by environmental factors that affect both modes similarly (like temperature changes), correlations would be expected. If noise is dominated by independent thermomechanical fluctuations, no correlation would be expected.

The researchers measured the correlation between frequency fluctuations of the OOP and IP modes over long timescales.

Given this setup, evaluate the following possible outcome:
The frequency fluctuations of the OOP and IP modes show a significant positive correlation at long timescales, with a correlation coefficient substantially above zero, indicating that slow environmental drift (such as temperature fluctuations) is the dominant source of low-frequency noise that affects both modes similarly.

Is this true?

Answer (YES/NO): NO